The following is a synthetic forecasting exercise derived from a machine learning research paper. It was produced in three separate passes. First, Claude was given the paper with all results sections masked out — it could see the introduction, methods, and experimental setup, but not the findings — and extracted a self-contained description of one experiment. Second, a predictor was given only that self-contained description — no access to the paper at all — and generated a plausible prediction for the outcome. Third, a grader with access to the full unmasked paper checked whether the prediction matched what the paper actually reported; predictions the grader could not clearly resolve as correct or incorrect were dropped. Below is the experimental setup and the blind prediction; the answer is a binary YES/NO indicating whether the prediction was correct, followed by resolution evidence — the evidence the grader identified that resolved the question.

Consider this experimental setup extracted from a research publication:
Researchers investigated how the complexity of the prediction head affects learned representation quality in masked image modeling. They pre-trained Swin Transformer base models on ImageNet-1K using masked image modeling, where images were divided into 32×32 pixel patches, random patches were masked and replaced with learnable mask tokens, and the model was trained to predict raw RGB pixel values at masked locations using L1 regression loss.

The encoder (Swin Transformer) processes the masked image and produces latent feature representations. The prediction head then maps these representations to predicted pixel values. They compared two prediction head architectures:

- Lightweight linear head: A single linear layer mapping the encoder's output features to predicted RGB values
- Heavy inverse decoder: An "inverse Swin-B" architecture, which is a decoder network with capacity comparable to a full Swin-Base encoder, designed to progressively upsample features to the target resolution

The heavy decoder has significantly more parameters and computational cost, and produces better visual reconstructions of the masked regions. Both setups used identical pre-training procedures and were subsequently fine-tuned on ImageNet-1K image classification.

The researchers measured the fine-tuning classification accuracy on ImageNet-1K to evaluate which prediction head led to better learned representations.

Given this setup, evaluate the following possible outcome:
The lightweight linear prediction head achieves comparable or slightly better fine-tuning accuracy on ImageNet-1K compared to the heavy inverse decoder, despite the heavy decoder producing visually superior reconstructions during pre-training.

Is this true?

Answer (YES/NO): YES